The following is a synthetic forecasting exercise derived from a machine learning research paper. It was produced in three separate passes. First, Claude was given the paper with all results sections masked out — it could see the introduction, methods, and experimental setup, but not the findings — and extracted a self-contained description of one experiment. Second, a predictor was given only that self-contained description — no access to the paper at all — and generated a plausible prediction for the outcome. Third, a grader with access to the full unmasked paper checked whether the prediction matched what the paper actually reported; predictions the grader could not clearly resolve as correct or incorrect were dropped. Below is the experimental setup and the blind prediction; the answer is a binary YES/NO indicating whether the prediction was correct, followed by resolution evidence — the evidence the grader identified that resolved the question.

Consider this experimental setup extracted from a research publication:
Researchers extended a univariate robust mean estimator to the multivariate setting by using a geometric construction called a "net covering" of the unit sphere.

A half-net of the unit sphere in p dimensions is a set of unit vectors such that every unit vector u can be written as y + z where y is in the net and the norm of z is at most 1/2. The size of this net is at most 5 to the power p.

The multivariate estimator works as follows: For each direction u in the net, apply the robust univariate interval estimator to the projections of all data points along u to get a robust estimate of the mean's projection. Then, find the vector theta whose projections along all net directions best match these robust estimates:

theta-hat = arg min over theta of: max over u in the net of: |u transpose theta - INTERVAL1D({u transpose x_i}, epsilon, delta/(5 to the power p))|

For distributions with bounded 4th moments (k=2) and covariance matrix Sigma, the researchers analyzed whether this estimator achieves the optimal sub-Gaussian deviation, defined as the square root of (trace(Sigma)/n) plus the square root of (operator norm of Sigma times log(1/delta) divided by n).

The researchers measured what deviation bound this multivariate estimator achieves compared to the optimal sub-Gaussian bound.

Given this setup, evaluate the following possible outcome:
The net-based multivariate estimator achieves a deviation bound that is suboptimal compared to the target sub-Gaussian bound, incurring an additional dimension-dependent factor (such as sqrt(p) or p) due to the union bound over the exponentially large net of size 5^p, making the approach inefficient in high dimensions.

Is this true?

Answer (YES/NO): NO